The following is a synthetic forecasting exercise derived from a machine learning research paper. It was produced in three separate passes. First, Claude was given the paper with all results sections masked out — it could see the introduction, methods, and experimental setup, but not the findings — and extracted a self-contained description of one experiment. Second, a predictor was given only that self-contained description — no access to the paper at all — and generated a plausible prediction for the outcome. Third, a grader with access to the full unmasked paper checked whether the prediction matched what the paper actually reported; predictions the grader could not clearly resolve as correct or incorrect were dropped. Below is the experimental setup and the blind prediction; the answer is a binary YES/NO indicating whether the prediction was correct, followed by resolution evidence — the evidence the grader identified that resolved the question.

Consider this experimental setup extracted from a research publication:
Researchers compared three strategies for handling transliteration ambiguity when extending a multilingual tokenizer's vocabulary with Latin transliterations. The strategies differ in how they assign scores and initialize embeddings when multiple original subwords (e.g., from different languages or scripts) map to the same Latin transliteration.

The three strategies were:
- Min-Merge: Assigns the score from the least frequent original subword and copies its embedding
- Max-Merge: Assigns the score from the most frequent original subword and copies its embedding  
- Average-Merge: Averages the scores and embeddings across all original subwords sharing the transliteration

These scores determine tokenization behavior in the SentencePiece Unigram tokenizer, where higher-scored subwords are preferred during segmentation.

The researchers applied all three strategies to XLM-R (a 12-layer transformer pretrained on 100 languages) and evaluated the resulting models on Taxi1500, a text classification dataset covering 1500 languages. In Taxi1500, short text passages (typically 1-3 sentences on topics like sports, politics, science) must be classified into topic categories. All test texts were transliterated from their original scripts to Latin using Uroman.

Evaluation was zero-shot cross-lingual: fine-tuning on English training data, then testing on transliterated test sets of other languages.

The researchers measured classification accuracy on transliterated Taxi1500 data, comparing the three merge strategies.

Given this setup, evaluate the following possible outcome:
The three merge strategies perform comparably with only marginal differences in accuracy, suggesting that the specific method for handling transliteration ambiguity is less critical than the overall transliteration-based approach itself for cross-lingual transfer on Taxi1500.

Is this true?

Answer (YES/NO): YES